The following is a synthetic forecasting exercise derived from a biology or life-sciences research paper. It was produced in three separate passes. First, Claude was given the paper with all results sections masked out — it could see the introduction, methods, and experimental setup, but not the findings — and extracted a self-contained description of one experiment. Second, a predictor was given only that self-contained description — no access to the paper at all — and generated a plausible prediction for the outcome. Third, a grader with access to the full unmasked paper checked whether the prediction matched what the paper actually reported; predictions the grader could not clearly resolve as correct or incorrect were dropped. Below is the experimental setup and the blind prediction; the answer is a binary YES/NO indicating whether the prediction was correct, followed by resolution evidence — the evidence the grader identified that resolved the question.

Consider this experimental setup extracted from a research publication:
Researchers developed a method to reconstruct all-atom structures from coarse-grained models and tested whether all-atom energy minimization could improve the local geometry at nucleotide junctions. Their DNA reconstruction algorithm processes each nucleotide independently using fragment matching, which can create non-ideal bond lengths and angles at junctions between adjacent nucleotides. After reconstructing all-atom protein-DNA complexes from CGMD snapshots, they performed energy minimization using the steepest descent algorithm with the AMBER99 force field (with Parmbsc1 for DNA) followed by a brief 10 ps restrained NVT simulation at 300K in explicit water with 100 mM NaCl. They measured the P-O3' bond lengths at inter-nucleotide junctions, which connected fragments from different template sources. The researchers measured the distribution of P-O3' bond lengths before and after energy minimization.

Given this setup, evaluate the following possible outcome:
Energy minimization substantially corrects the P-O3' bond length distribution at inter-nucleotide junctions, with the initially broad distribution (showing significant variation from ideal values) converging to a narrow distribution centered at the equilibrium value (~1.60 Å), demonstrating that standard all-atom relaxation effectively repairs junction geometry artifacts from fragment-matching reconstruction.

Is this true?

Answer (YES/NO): YES